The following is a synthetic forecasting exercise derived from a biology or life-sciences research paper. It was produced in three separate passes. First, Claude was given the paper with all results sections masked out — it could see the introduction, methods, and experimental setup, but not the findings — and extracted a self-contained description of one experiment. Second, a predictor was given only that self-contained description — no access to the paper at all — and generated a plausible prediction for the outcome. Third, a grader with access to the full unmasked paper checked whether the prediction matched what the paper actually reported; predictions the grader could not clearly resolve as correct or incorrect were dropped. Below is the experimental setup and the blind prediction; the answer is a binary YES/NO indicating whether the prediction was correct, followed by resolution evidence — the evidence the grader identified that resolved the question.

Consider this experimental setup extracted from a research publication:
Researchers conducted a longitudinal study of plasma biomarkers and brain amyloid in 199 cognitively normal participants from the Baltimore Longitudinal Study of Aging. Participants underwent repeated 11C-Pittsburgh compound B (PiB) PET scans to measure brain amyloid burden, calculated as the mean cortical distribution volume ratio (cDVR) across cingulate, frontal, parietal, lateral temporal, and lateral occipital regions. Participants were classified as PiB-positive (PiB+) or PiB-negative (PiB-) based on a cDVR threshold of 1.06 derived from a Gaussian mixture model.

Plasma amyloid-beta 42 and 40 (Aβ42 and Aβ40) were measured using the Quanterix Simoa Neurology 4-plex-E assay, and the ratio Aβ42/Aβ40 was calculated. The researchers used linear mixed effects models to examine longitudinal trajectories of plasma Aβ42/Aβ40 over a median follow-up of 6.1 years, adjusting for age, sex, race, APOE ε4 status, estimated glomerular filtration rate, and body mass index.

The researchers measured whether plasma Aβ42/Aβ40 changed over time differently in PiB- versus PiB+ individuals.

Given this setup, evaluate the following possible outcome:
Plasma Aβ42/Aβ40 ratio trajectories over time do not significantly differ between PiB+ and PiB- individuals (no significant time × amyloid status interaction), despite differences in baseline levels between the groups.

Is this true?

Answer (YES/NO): NO